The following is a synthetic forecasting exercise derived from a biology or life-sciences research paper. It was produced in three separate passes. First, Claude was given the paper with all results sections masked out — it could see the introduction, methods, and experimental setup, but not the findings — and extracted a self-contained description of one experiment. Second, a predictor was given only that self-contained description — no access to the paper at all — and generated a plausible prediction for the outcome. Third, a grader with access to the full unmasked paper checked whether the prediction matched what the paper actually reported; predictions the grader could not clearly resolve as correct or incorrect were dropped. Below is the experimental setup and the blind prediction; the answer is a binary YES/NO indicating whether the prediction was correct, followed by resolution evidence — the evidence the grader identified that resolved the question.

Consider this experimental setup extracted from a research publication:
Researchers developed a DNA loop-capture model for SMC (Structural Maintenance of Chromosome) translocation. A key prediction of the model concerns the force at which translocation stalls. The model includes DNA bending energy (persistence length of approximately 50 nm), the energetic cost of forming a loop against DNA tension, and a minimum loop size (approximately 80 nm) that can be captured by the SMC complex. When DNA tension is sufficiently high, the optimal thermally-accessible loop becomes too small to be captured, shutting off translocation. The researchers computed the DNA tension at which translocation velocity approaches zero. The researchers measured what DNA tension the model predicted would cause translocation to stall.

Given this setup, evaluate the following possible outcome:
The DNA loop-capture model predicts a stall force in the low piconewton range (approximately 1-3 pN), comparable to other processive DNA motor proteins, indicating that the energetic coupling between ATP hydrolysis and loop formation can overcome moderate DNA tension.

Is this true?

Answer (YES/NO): NO